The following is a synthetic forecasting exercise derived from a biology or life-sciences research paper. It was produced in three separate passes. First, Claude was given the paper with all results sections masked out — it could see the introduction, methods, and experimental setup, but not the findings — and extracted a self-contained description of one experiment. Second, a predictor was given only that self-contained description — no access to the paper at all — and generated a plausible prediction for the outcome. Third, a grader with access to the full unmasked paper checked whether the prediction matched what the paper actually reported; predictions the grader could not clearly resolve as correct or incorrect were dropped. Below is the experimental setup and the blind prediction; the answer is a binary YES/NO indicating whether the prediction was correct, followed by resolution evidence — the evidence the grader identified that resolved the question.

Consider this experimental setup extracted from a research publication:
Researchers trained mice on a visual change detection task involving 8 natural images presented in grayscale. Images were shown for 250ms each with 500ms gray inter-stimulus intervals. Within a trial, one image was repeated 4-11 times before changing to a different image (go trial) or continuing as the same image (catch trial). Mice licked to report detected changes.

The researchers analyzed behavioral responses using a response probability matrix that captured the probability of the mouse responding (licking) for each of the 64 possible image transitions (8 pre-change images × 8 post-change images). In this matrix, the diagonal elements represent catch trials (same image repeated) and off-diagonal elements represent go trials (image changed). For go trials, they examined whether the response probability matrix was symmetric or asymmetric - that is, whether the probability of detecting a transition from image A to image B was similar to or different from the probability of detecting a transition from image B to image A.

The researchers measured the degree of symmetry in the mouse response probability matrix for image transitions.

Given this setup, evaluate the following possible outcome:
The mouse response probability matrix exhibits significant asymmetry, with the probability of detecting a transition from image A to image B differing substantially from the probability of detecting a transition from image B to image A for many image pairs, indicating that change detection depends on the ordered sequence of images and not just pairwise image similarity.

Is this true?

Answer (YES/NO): YES